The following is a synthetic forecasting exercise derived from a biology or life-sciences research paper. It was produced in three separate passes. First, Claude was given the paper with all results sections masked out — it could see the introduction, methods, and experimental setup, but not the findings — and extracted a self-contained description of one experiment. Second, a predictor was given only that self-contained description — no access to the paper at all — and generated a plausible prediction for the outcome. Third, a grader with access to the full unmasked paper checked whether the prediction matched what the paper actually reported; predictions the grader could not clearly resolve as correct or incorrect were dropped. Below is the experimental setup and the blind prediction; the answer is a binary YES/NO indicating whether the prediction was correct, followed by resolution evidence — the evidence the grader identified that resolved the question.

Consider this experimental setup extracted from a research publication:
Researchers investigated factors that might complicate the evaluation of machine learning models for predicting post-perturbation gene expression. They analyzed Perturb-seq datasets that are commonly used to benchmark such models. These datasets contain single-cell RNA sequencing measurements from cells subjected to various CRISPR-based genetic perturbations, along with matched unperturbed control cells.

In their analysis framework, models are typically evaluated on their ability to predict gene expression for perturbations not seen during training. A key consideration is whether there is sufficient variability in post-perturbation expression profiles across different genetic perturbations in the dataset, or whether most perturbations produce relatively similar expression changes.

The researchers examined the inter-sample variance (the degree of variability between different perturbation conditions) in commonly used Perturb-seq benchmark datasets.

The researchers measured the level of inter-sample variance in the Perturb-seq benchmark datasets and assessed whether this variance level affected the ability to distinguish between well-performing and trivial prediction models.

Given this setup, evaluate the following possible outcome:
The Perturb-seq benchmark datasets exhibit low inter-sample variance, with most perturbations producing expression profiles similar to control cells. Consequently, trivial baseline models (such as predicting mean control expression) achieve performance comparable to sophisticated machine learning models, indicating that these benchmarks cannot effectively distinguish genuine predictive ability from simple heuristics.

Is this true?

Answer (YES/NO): NO